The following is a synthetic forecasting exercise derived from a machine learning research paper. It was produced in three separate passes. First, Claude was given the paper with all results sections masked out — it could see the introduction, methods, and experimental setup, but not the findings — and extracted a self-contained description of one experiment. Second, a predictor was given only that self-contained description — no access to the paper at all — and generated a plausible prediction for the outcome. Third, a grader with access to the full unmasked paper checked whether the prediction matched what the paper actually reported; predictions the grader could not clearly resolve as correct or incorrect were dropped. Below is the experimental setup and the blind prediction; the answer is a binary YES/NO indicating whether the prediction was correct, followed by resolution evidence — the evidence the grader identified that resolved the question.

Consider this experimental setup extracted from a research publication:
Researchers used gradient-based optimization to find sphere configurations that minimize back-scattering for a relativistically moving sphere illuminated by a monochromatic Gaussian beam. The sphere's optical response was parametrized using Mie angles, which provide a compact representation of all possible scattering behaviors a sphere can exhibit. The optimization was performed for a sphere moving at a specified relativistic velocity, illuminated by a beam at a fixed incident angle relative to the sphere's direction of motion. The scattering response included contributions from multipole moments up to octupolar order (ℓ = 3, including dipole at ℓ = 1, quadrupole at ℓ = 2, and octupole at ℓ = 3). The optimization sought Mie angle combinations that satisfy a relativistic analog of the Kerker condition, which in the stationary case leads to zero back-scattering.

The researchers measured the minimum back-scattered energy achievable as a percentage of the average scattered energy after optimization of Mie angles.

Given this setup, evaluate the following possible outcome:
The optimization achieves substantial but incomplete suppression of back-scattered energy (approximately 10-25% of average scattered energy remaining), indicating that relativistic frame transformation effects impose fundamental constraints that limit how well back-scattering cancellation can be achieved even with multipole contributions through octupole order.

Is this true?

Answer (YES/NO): NO